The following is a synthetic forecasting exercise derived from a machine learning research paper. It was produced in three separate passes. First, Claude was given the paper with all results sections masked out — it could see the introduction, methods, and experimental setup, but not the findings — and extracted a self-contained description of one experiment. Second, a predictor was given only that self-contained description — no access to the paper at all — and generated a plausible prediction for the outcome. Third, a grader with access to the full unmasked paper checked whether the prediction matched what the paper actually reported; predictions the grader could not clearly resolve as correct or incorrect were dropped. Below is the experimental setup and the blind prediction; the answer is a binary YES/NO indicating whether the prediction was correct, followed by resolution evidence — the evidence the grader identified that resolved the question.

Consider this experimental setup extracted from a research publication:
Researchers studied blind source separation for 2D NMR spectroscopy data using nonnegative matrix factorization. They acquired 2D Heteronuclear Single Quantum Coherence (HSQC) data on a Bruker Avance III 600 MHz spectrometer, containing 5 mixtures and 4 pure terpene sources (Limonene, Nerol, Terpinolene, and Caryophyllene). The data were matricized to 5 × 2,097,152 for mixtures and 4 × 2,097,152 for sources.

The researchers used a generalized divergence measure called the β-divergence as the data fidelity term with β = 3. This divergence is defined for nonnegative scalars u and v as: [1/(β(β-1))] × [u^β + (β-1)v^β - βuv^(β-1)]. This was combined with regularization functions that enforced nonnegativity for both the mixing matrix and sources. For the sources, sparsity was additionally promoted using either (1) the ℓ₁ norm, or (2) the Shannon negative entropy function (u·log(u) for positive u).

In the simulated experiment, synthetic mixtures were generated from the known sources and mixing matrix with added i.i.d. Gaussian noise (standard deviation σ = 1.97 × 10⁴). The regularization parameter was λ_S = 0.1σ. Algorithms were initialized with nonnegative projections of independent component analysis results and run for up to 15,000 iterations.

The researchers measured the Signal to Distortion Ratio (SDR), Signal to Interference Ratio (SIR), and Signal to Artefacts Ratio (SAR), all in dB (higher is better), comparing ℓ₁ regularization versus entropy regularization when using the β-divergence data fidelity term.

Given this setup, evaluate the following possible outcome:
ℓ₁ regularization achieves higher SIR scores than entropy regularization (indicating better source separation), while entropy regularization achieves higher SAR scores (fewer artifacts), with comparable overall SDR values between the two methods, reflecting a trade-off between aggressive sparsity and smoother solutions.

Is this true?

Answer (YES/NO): YES